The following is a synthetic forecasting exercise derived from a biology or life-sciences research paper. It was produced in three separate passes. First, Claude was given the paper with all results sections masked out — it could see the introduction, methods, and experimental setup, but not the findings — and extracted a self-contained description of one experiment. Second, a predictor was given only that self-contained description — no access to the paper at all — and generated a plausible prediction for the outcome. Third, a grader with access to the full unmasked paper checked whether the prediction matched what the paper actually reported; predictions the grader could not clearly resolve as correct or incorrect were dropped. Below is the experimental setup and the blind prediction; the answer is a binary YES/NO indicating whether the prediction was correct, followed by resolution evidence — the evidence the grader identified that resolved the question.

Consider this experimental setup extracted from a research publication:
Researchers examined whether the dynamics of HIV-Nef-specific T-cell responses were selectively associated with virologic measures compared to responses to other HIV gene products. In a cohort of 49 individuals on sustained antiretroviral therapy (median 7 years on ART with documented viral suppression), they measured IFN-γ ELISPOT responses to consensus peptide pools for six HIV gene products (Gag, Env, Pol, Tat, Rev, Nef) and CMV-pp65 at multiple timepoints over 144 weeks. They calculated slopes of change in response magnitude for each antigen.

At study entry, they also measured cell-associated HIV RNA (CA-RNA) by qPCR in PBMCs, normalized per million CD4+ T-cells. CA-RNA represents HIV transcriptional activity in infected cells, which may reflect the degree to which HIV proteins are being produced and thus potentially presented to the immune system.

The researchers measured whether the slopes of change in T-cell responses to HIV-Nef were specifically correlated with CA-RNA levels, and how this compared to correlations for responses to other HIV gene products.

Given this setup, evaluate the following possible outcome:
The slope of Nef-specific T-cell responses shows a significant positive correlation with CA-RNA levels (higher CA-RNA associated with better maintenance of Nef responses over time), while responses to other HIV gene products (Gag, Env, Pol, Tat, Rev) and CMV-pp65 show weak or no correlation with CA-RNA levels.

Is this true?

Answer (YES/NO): YES